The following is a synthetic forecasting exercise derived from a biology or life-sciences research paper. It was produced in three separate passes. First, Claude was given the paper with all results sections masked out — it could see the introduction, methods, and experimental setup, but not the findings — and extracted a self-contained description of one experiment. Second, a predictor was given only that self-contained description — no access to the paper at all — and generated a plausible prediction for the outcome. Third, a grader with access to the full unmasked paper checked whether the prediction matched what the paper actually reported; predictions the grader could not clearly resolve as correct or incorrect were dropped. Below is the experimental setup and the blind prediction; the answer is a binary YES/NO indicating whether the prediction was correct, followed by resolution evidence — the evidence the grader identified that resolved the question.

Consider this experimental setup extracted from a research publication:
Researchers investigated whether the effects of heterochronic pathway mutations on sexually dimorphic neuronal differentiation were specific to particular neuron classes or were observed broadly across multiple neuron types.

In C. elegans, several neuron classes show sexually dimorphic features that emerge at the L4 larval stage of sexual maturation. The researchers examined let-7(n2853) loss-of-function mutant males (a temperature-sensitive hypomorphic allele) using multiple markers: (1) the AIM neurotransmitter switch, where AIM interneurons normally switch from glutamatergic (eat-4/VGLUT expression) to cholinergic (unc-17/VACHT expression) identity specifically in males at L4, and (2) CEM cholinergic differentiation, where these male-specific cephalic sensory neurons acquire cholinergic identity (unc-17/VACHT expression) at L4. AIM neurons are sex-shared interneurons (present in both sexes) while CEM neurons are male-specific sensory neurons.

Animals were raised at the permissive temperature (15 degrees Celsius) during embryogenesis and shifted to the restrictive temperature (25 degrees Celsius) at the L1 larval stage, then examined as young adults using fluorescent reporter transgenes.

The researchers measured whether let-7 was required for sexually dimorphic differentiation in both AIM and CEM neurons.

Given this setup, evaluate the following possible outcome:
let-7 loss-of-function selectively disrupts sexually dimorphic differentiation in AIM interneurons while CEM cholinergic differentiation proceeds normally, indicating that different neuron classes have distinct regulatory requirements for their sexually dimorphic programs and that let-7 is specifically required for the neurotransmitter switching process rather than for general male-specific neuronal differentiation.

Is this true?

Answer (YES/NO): NO